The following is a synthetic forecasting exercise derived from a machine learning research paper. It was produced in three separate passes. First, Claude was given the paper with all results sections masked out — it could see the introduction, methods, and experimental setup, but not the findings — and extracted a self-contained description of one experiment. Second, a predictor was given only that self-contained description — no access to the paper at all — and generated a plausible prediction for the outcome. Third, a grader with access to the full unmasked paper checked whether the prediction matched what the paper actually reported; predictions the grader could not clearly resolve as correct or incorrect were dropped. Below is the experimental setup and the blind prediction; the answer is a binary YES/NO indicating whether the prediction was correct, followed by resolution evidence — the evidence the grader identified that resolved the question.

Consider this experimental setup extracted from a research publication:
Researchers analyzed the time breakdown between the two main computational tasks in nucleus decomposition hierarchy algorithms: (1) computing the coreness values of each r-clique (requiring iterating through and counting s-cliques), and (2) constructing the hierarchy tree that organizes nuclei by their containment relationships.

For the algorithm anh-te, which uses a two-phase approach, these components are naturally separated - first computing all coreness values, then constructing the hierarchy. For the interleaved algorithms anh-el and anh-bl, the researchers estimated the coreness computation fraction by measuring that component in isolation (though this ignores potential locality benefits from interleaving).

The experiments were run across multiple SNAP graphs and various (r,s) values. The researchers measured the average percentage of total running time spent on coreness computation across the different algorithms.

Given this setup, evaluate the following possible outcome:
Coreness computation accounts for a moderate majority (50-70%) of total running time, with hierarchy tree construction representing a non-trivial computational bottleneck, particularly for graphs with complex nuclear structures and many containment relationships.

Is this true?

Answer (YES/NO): NO